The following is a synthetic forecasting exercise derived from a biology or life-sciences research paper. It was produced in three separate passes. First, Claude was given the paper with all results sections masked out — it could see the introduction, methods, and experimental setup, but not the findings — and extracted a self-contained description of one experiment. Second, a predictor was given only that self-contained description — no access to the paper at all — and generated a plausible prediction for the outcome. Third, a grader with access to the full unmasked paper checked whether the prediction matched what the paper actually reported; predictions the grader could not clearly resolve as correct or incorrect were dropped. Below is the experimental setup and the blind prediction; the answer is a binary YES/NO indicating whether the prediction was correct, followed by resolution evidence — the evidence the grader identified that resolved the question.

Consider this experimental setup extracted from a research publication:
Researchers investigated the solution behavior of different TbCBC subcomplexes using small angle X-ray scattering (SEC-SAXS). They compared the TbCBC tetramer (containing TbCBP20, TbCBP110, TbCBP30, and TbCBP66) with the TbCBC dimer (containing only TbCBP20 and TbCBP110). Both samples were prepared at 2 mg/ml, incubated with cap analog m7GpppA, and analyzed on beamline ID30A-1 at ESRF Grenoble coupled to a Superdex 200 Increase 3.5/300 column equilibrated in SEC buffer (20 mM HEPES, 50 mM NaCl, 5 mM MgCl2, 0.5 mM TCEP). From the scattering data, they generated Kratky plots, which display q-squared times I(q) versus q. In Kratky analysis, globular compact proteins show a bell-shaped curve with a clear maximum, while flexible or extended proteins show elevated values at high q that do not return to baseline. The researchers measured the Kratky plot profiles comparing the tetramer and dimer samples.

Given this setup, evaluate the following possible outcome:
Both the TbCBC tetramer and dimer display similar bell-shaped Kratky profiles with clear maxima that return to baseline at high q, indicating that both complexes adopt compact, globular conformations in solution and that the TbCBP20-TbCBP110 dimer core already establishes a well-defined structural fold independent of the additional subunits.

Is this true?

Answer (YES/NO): NO